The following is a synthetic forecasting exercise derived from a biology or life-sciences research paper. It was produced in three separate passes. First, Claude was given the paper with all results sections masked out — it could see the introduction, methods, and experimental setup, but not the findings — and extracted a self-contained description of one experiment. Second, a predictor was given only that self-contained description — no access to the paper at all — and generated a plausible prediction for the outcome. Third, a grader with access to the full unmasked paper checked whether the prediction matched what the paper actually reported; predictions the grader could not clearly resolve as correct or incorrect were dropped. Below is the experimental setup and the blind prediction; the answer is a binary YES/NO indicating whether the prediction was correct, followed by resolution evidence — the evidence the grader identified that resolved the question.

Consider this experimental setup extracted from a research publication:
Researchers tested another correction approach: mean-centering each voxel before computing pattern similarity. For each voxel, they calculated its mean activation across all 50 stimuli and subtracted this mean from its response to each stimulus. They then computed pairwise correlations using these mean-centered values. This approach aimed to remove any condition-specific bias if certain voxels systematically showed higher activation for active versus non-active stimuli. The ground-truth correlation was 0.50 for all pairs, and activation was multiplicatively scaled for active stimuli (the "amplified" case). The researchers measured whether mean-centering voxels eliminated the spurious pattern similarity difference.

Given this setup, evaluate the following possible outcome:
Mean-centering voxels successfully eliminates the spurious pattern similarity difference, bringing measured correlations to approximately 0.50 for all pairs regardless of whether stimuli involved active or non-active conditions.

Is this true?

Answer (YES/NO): NO